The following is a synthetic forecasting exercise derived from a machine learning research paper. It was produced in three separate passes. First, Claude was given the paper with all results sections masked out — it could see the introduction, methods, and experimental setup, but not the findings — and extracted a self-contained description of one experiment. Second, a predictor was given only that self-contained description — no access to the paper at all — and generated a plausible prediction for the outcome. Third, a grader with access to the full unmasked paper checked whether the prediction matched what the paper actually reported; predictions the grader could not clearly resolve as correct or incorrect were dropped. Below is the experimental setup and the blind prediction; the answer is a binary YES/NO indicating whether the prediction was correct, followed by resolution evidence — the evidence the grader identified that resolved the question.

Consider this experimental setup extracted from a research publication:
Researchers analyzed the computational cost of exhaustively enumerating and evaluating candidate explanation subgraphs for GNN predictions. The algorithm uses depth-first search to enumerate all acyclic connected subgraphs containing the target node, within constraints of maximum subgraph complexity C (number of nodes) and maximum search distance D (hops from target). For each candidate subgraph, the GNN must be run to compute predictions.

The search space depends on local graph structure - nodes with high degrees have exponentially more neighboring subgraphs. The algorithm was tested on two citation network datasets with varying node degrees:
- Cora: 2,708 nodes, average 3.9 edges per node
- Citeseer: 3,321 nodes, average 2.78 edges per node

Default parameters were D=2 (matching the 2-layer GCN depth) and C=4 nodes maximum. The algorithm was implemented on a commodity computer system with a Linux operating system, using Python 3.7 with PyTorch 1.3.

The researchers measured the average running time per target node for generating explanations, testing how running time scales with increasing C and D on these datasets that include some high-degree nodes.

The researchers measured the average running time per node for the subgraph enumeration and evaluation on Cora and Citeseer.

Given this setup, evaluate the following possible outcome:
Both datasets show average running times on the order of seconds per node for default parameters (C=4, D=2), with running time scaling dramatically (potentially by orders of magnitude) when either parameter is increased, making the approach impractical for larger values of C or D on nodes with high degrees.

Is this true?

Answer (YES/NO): NO